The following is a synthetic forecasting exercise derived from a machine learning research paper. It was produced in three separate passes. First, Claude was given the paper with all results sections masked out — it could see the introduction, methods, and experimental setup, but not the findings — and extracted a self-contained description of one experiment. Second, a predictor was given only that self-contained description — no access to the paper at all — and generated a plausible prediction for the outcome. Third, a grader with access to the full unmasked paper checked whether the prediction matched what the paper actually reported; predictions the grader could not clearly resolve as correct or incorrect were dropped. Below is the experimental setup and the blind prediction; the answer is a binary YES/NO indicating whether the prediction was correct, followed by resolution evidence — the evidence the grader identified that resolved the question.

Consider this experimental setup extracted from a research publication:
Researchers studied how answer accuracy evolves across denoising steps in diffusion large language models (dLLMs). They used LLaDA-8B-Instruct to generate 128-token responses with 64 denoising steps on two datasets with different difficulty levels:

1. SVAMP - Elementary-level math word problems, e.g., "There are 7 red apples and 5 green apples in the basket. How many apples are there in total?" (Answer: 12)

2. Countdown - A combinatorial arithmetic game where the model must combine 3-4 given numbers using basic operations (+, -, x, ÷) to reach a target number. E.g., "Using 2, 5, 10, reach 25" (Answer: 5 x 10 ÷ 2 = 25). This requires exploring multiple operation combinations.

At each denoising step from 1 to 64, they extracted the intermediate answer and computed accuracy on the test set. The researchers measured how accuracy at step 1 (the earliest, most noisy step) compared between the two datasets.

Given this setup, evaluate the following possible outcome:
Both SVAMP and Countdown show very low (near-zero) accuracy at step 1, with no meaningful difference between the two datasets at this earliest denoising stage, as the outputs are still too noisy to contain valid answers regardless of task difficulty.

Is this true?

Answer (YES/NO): NO